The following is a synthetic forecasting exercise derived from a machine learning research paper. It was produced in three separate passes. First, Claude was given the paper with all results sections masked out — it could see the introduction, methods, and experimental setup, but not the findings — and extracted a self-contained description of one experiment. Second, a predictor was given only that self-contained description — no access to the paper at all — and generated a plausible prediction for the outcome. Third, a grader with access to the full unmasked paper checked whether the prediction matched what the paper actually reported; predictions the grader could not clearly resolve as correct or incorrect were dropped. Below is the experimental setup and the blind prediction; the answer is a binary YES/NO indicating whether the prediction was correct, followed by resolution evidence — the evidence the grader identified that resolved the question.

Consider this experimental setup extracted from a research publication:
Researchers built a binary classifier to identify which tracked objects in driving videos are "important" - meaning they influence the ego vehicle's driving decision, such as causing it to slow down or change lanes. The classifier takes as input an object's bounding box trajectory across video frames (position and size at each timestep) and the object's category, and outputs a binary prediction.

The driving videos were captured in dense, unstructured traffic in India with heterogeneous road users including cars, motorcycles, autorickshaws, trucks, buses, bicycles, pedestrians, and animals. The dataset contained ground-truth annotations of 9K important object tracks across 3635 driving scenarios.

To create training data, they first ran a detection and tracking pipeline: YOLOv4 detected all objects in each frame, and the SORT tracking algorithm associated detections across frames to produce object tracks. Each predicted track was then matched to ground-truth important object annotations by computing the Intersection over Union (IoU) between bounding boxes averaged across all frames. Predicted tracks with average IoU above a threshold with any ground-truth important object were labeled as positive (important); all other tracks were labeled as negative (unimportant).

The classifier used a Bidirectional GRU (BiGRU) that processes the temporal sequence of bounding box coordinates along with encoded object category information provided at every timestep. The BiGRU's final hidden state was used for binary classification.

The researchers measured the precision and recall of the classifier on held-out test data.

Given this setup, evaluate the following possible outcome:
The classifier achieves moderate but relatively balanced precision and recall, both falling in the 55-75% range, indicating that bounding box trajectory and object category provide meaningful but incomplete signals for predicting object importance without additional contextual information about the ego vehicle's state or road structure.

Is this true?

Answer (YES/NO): NO